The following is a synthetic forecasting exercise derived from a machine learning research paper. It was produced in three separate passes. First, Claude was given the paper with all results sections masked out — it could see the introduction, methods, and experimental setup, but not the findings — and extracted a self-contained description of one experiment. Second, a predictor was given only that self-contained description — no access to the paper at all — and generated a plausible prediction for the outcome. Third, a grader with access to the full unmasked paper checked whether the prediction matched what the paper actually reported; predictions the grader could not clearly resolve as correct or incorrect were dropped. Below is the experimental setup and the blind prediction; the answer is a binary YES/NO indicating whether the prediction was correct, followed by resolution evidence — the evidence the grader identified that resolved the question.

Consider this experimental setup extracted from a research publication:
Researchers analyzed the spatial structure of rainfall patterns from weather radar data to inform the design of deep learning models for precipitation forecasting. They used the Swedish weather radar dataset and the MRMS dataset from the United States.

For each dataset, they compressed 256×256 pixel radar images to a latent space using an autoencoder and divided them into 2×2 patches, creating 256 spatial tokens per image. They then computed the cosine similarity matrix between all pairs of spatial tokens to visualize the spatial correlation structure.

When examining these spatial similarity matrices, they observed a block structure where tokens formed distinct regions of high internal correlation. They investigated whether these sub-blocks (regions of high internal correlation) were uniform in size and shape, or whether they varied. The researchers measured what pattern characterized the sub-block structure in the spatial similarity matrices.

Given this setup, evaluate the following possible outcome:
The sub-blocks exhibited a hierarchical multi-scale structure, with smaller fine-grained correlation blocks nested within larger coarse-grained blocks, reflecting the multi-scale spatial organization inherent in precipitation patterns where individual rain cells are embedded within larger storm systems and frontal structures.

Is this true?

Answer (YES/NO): NO